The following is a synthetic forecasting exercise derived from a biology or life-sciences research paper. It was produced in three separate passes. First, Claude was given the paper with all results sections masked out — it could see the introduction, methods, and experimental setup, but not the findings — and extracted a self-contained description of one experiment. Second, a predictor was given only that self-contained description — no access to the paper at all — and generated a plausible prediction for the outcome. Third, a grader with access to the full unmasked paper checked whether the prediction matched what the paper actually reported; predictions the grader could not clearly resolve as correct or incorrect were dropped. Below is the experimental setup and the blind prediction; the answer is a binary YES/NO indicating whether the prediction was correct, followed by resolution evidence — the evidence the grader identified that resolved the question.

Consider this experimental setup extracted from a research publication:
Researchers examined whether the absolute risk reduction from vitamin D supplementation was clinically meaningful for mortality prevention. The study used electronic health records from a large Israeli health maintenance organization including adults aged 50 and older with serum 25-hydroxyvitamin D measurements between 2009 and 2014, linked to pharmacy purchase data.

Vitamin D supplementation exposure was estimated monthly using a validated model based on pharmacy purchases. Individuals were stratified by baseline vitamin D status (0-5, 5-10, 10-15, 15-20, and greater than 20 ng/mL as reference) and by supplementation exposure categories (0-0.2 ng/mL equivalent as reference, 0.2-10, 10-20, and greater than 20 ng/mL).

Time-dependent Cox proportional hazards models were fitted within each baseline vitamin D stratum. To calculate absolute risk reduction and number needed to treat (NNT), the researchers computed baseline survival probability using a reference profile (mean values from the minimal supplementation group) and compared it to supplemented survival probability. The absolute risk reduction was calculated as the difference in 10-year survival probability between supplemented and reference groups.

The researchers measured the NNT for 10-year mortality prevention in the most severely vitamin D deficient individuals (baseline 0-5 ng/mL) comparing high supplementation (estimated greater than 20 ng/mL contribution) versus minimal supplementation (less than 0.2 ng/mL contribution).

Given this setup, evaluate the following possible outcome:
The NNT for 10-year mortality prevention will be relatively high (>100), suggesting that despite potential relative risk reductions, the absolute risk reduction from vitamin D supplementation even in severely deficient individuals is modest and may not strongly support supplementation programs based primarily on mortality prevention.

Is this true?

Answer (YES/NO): NO